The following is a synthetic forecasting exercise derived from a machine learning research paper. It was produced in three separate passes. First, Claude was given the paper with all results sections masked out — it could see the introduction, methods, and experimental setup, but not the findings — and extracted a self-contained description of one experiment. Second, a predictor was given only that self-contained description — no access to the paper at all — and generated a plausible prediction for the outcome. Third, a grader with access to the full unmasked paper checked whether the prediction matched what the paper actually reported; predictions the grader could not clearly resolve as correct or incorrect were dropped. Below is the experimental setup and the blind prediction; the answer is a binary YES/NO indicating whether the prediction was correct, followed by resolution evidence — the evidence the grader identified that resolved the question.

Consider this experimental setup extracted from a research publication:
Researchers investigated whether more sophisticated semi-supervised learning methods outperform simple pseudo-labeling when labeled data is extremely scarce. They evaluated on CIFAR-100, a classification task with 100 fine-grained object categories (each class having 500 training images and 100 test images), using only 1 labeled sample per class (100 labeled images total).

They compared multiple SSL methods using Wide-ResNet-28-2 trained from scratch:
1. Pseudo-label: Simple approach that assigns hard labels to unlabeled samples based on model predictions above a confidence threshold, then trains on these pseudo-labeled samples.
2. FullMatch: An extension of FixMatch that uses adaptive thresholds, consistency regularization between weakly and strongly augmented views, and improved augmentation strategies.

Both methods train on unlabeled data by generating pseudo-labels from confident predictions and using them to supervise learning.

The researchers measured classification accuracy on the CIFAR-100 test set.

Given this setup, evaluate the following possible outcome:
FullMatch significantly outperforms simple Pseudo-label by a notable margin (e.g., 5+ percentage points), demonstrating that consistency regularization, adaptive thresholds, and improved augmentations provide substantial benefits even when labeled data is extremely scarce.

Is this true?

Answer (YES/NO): YES